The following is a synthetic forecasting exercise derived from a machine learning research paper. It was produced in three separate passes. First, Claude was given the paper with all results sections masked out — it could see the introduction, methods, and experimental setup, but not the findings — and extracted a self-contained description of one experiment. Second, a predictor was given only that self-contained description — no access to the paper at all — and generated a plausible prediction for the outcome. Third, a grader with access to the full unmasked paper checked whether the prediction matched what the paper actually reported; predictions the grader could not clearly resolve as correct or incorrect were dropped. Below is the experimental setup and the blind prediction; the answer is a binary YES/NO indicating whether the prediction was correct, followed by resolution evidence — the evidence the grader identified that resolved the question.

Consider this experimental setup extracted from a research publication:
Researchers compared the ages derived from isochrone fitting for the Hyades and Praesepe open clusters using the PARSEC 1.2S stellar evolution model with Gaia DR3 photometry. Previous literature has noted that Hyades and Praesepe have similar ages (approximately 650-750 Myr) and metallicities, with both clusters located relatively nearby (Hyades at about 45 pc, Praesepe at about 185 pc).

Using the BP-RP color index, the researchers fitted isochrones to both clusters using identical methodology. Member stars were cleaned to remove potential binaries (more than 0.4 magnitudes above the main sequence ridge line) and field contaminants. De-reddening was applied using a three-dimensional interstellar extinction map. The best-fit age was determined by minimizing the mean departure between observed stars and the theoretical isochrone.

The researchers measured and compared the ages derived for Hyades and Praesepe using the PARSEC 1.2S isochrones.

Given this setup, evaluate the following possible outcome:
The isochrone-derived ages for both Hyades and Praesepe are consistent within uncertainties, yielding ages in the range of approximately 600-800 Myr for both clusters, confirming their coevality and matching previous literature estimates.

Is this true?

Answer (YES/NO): NO